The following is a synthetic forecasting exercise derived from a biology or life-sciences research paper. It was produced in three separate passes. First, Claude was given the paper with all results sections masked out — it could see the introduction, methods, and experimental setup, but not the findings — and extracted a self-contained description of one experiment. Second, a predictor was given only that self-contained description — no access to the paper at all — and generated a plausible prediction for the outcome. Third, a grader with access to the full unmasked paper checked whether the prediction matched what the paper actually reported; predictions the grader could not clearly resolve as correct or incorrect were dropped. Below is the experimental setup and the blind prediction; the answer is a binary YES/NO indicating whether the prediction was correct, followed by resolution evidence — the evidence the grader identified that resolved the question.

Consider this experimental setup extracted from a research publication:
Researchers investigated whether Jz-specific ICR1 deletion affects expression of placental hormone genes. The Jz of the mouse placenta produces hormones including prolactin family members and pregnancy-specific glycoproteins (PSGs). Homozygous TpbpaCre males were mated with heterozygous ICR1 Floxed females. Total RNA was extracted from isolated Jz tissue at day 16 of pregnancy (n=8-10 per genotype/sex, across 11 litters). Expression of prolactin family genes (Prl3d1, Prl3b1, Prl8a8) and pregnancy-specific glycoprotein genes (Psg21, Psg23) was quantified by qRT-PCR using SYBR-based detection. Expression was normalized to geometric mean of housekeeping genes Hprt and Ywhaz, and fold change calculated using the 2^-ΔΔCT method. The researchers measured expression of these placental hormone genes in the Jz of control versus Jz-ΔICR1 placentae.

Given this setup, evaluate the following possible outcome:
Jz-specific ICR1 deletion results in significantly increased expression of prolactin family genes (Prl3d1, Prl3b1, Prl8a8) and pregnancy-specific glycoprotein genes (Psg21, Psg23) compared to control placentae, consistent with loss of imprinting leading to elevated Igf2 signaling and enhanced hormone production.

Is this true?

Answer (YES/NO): NO